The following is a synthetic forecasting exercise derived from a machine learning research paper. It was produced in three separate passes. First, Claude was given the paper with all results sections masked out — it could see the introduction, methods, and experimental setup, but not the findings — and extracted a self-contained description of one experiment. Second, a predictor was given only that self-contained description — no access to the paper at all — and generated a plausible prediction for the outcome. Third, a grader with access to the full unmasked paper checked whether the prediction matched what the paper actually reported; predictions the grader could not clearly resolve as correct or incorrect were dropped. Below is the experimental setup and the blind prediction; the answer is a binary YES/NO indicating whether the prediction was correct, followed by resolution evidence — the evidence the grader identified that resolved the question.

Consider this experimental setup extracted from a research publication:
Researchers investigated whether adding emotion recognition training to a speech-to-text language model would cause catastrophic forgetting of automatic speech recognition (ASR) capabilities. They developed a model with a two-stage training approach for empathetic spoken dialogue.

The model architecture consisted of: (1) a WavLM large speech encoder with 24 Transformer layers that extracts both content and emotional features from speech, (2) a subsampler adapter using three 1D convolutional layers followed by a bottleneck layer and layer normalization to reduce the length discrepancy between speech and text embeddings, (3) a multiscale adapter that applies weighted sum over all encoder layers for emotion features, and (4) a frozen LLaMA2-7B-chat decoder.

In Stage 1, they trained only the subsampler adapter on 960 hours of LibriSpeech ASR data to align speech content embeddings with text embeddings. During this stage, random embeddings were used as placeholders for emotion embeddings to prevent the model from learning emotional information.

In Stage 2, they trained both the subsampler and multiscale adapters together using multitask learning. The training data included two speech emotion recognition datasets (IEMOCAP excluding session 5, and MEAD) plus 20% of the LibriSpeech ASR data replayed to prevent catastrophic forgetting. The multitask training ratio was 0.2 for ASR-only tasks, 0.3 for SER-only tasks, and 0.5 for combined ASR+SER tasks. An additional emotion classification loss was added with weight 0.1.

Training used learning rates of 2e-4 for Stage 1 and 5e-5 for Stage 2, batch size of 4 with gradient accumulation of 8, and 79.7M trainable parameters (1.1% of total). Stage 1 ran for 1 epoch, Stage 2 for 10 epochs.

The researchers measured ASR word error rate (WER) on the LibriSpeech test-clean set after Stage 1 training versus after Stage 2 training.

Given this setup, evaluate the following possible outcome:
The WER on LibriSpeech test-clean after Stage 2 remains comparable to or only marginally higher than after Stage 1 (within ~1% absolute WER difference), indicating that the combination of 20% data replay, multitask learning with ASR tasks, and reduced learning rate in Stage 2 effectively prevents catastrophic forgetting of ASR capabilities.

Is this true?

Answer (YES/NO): YES